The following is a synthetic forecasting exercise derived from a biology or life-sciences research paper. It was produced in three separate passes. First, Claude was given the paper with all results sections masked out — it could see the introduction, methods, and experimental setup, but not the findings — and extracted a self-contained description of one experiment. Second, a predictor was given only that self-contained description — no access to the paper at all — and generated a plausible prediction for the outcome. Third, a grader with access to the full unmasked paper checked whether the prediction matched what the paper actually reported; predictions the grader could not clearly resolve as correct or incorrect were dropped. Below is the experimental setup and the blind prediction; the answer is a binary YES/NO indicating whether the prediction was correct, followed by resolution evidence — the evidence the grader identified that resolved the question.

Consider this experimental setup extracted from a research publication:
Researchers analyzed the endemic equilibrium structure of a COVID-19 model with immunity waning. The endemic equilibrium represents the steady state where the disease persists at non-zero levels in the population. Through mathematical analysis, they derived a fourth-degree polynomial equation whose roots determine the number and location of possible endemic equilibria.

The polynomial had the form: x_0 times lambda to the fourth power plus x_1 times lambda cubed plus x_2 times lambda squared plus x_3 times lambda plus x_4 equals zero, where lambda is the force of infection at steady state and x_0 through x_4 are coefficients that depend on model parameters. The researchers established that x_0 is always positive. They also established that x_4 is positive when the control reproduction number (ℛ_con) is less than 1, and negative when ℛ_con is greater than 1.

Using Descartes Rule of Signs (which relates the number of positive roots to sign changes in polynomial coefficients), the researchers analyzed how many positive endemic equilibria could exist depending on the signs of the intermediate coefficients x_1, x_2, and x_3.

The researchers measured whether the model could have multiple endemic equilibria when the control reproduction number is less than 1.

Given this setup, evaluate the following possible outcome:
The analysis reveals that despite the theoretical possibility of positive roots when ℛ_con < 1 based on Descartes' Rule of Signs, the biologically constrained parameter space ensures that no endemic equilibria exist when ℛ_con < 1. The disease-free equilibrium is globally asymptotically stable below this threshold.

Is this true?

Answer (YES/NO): NO